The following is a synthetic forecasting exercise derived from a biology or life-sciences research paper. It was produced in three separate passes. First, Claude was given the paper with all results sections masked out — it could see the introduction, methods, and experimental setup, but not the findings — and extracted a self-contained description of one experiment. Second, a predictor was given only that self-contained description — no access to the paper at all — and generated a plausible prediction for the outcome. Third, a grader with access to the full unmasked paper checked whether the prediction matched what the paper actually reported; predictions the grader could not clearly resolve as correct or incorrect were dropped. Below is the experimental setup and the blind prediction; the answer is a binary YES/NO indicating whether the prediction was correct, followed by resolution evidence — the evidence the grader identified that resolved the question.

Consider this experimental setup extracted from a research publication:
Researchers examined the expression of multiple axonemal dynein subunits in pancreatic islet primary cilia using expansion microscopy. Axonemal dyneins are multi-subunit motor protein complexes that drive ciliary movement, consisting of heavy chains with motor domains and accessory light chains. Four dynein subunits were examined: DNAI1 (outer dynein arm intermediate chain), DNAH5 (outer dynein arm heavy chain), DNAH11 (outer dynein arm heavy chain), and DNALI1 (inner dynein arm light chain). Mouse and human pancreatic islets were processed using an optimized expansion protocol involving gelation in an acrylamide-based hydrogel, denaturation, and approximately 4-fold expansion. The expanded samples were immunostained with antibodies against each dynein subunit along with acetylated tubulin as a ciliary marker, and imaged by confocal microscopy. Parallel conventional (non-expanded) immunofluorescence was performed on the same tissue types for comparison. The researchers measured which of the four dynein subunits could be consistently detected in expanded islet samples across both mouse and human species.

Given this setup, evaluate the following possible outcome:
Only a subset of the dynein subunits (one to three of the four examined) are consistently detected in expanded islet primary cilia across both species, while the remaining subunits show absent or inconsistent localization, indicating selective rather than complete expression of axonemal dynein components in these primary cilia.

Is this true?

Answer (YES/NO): NO